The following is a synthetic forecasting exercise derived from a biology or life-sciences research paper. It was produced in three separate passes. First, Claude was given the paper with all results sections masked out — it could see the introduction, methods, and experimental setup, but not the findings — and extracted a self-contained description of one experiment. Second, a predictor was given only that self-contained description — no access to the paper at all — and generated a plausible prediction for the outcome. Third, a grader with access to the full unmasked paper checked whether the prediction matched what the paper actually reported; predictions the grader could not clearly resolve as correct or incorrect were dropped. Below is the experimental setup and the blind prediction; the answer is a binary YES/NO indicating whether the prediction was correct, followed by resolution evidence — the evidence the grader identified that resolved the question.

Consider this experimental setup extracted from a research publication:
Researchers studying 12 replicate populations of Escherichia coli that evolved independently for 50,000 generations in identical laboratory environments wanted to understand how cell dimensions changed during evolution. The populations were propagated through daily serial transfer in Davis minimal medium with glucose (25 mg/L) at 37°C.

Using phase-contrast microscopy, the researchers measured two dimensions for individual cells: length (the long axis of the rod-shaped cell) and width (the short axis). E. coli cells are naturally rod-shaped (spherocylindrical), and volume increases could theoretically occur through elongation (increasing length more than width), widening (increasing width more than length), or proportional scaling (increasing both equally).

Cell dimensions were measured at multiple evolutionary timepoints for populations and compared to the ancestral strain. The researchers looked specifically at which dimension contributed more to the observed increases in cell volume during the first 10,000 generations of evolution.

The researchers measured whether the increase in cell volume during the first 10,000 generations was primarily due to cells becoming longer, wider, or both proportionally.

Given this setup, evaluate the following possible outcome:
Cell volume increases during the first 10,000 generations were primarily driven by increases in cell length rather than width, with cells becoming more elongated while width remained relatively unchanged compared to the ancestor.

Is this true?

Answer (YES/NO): NO